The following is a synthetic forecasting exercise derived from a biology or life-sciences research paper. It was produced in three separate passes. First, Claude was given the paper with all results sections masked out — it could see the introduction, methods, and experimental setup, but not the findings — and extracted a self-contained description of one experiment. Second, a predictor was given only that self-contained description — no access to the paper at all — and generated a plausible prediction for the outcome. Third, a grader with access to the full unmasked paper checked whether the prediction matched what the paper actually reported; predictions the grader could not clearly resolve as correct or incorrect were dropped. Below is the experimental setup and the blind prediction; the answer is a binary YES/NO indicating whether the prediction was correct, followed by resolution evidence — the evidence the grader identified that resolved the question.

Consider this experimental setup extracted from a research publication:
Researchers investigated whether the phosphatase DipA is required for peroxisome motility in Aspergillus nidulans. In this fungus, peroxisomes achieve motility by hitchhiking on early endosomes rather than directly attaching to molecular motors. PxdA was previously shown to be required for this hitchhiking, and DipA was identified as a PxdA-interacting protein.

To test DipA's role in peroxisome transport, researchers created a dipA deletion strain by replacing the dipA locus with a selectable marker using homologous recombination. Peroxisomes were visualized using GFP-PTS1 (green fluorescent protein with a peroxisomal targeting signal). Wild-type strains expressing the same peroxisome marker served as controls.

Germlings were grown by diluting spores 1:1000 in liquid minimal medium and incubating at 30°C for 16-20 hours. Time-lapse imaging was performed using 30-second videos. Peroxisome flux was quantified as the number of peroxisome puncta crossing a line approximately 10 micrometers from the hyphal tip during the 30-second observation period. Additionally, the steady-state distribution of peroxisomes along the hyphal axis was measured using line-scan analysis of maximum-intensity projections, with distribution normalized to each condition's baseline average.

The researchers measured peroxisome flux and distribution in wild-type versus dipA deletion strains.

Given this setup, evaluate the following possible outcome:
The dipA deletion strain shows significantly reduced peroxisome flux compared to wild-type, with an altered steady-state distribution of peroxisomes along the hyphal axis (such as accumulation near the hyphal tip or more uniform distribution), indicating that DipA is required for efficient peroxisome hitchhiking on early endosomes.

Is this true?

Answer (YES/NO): YES